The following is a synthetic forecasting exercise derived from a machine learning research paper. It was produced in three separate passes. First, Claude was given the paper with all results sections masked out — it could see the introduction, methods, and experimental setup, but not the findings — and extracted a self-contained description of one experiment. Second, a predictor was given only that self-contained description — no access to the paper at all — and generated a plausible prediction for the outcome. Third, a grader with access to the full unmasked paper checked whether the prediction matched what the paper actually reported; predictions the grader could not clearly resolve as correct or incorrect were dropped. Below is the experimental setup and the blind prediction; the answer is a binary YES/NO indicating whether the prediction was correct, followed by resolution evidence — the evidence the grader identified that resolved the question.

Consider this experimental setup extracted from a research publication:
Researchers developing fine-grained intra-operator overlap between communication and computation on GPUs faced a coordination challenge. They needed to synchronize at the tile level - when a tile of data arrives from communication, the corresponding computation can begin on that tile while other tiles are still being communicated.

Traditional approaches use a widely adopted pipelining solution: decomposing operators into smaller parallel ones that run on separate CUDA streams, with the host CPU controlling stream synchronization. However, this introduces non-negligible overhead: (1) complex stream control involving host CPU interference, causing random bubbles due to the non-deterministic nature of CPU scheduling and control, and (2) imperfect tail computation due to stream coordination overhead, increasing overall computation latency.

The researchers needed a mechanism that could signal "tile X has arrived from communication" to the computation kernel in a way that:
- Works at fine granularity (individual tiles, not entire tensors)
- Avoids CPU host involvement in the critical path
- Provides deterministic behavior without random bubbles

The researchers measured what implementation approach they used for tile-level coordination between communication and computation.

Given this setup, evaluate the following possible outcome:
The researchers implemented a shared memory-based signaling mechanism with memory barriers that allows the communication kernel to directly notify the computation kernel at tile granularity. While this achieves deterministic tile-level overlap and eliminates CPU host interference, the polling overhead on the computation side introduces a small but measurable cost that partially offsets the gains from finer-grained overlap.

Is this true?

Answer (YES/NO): NO